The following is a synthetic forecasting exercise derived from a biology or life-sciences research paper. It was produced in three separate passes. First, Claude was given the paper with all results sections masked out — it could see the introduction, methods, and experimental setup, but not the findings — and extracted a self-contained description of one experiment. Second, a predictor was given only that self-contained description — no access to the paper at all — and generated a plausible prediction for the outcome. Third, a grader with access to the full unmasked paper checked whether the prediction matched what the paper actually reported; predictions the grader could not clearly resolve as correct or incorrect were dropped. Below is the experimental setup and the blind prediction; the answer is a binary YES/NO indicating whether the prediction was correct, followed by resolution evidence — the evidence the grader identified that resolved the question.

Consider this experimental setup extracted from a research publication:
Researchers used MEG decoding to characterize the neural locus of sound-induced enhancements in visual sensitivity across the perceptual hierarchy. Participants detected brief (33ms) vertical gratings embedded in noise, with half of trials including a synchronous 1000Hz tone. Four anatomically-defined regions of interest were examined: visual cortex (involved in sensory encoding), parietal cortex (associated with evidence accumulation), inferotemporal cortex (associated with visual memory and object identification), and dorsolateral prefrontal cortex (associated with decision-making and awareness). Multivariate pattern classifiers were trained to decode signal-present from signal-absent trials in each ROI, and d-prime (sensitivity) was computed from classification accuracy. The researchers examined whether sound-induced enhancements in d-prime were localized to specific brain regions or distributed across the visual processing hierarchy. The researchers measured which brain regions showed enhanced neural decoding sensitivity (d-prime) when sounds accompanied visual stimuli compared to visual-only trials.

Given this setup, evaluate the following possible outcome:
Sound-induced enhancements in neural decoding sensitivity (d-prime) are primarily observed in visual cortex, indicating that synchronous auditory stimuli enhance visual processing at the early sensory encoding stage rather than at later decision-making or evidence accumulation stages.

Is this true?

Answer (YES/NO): NO